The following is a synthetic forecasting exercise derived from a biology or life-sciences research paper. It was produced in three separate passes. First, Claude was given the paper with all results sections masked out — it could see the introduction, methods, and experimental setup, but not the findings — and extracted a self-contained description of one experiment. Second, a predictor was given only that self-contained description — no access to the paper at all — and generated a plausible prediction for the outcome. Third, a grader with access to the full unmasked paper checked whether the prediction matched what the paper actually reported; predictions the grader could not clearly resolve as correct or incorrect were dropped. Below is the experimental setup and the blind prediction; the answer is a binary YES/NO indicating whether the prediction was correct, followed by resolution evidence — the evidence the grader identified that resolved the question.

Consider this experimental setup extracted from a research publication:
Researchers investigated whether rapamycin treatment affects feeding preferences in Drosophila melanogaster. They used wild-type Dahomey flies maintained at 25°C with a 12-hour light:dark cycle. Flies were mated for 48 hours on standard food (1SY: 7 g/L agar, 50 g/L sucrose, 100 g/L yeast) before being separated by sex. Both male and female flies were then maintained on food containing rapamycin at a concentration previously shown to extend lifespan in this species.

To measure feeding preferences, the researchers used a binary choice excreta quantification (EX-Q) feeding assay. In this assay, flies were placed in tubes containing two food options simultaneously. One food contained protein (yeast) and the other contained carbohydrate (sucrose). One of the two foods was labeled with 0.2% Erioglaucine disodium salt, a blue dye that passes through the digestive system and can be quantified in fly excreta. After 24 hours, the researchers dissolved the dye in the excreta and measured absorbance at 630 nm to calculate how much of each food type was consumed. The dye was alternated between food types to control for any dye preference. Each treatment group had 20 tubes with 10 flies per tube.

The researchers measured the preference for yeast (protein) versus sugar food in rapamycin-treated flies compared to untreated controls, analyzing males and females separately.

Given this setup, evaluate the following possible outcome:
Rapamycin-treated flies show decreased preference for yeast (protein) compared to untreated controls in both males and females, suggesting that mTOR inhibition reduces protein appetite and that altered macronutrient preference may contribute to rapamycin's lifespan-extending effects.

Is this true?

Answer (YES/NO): NO